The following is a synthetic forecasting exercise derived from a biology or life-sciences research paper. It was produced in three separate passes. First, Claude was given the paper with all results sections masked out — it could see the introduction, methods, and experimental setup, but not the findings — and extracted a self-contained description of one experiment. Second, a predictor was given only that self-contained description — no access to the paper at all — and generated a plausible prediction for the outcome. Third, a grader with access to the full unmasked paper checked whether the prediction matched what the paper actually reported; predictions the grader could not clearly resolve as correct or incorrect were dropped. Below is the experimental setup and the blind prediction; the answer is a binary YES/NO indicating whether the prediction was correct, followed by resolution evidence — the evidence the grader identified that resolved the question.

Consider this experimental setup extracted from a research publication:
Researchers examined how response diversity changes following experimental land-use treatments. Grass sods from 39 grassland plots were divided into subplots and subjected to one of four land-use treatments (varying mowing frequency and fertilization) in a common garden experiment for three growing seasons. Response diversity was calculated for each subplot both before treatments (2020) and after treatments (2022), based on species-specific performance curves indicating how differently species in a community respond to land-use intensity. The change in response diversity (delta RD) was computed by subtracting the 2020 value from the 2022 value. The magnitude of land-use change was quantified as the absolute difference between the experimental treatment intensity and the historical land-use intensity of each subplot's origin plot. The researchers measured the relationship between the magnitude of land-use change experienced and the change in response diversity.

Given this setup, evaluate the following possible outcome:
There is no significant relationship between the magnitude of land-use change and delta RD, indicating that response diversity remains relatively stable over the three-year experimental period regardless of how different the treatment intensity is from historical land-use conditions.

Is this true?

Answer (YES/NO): NO